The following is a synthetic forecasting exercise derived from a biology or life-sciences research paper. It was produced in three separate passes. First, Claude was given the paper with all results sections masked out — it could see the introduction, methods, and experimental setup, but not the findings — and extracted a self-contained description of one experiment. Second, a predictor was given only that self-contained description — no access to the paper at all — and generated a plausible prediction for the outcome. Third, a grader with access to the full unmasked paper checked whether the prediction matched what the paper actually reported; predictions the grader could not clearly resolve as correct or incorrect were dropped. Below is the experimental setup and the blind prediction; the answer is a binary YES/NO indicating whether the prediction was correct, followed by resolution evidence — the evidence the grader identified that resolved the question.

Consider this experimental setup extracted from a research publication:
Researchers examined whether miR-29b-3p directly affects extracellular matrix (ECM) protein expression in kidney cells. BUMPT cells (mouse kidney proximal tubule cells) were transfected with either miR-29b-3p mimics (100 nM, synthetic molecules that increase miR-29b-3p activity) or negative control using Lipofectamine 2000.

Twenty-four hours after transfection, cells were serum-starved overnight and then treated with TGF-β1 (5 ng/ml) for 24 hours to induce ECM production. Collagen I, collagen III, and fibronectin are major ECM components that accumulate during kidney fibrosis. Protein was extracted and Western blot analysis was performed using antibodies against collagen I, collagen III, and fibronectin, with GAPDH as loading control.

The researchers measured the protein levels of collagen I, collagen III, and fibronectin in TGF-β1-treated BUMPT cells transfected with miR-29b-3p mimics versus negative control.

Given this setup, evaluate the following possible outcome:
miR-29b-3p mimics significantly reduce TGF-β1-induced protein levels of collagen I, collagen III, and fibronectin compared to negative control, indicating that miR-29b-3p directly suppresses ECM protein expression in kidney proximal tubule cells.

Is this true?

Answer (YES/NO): YES